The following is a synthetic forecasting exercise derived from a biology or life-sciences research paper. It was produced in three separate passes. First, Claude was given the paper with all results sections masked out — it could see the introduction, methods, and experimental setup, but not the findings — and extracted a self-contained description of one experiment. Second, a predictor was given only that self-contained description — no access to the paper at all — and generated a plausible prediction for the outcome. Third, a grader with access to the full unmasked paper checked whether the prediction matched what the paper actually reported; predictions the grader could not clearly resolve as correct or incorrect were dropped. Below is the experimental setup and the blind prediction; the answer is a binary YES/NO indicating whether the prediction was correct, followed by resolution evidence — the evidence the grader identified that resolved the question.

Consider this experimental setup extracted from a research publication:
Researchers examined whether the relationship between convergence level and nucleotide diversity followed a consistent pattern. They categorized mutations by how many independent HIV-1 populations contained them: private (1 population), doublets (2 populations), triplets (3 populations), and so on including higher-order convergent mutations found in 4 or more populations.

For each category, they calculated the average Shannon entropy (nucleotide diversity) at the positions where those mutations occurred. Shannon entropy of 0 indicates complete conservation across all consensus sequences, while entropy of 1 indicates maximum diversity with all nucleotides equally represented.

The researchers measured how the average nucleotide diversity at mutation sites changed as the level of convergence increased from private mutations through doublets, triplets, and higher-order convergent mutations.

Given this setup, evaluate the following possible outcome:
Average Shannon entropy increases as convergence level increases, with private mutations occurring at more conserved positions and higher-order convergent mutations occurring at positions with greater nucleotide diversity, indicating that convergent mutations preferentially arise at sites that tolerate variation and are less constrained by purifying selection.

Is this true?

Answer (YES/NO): NO